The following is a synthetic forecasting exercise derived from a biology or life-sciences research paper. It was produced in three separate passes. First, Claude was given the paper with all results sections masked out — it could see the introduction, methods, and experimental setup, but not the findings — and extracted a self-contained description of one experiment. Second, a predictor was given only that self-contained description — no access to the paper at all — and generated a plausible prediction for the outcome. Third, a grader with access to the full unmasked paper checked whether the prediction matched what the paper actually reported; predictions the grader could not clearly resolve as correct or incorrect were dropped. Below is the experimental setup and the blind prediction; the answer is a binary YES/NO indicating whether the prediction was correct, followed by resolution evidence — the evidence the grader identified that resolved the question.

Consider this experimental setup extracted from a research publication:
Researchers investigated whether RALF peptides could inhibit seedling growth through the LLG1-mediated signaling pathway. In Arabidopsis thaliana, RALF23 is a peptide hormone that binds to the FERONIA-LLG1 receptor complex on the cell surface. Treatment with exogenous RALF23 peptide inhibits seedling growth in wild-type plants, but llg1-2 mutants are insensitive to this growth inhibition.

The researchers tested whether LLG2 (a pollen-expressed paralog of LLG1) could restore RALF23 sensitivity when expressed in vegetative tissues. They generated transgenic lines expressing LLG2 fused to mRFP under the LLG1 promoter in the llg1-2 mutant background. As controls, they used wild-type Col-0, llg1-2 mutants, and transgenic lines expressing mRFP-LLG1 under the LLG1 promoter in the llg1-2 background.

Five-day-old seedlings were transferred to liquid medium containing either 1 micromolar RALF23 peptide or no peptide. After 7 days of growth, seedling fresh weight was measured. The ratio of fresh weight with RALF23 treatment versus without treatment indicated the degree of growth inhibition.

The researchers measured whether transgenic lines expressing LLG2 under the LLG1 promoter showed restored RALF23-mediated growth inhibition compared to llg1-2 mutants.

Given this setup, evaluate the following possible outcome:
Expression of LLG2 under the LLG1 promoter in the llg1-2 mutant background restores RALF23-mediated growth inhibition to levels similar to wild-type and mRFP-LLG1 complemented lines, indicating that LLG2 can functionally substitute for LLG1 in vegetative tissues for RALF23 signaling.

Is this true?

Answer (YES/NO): YES